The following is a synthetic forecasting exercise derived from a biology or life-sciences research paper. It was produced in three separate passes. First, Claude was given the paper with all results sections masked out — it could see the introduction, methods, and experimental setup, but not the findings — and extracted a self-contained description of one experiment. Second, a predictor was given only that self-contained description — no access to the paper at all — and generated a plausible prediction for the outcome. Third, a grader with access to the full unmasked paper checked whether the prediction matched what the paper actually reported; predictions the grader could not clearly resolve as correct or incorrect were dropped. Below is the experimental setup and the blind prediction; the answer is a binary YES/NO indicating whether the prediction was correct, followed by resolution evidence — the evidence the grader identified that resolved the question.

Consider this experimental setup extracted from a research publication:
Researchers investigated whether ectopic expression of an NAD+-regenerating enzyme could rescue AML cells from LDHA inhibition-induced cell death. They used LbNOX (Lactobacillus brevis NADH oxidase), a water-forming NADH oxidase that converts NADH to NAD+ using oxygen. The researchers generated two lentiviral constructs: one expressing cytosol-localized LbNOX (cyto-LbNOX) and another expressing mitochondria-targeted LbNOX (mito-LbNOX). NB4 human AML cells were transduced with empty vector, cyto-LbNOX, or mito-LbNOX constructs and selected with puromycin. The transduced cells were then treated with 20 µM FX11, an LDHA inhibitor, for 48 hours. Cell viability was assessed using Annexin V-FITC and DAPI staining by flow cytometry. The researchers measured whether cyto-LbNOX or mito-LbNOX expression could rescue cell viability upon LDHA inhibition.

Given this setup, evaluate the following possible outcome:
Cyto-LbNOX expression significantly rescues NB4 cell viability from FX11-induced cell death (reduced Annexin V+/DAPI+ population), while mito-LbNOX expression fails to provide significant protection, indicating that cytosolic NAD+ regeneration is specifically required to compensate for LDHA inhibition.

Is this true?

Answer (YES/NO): NO